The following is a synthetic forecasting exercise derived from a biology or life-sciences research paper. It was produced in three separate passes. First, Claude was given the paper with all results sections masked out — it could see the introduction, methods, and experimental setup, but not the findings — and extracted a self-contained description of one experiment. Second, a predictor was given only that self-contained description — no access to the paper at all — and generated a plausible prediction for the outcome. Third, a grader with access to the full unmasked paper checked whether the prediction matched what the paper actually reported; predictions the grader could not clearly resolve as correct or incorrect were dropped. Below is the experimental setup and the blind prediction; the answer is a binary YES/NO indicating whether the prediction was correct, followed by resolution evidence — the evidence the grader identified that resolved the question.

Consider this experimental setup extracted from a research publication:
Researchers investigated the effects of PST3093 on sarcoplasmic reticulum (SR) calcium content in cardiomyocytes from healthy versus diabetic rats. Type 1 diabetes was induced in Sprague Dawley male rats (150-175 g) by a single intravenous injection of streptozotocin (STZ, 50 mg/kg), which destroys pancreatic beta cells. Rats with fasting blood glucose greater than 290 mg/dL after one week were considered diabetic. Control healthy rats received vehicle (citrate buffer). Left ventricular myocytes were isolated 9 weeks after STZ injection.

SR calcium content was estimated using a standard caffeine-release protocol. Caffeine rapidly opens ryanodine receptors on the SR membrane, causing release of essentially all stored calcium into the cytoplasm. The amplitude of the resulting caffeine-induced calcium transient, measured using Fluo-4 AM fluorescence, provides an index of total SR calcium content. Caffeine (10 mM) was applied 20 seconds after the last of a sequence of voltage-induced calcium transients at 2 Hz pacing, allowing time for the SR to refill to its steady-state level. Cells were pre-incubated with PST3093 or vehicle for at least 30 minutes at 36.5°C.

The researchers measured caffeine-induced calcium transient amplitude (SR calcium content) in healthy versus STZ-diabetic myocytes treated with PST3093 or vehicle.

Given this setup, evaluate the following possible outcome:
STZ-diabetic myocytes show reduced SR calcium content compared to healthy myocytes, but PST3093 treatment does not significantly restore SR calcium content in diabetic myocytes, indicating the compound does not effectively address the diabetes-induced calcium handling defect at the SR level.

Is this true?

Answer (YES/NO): NO